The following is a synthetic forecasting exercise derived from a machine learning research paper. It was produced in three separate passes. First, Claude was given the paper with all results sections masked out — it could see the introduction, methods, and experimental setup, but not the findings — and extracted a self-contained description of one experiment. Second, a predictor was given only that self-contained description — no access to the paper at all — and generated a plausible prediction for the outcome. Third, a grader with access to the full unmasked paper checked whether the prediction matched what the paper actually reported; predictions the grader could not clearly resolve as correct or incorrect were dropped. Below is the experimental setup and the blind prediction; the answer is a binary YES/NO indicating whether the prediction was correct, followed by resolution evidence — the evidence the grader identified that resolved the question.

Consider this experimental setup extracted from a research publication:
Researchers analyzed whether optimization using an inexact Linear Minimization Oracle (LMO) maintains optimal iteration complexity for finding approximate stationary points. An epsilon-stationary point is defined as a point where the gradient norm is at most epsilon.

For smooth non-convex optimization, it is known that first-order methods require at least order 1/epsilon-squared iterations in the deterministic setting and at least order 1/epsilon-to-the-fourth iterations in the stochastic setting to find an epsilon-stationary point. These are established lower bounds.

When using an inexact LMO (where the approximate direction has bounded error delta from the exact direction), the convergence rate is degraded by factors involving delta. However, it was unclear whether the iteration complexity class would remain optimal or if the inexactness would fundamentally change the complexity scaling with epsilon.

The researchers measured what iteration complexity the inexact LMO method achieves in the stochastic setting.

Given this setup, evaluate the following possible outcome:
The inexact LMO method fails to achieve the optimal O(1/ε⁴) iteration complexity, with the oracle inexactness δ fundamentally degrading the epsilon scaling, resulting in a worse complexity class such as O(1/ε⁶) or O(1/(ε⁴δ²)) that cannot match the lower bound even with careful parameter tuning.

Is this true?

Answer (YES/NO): NO